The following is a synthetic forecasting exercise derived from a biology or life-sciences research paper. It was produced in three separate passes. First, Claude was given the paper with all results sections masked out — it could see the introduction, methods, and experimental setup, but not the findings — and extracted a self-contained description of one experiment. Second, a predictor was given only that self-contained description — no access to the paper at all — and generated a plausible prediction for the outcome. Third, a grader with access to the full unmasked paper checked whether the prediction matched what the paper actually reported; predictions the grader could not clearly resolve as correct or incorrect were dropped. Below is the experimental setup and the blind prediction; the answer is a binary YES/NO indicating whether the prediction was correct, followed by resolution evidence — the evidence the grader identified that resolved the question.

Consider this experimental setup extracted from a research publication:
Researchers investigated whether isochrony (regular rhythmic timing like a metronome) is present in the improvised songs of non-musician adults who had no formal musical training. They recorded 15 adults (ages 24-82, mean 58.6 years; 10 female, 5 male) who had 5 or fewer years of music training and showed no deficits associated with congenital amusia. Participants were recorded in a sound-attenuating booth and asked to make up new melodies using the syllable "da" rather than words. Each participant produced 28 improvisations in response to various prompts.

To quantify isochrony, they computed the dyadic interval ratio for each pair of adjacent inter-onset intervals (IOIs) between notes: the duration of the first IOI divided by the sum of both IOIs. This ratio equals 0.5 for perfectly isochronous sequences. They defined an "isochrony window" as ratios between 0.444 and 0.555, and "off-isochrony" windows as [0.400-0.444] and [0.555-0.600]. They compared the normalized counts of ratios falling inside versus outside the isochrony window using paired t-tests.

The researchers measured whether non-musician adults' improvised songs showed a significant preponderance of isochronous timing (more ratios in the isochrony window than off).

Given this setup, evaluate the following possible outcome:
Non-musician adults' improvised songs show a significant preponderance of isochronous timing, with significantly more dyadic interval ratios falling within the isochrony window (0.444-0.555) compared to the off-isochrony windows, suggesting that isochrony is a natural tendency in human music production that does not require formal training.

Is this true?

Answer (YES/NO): YES